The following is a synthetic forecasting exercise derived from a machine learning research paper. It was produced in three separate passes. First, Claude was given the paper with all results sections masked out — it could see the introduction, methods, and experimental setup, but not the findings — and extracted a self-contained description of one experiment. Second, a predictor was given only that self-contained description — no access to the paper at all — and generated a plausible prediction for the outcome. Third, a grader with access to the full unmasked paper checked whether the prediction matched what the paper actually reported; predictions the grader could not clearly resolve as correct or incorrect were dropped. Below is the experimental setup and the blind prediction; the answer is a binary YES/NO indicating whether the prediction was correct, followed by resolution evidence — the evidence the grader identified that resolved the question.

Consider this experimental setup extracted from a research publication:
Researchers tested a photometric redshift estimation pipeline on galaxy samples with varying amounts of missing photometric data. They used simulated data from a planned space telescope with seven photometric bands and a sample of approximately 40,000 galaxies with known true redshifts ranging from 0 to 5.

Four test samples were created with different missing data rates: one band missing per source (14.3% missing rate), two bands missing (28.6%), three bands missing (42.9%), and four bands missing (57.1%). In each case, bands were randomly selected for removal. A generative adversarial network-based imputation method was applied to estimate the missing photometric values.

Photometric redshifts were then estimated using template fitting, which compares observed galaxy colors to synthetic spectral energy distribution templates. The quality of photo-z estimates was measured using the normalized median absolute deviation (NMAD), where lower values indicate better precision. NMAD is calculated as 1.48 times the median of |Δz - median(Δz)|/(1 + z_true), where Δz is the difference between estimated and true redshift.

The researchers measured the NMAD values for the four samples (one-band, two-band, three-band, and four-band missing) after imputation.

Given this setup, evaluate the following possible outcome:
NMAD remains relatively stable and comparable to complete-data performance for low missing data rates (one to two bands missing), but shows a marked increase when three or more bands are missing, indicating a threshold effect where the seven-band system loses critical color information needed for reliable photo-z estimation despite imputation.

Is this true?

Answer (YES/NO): NO